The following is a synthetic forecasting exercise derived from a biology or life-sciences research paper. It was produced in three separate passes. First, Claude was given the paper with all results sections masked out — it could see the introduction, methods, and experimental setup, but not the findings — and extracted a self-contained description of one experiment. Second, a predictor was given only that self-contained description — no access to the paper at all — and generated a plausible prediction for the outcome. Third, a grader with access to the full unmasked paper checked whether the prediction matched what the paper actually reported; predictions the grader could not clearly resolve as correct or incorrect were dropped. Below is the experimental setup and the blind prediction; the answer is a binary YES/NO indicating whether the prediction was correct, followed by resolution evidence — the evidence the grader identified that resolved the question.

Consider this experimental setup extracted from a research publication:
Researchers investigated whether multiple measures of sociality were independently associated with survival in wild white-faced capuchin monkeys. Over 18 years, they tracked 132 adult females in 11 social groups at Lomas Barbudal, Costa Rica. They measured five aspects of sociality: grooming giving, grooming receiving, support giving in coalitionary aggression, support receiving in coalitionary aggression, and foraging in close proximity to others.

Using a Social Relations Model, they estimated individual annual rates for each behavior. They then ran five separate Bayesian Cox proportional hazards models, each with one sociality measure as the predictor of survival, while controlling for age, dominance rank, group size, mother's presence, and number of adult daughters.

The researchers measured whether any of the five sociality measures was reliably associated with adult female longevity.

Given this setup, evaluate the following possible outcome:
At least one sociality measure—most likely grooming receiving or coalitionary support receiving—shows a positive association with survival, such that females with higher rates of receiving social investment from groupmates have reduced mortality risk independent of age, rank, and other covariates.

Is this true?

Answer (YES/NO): NO